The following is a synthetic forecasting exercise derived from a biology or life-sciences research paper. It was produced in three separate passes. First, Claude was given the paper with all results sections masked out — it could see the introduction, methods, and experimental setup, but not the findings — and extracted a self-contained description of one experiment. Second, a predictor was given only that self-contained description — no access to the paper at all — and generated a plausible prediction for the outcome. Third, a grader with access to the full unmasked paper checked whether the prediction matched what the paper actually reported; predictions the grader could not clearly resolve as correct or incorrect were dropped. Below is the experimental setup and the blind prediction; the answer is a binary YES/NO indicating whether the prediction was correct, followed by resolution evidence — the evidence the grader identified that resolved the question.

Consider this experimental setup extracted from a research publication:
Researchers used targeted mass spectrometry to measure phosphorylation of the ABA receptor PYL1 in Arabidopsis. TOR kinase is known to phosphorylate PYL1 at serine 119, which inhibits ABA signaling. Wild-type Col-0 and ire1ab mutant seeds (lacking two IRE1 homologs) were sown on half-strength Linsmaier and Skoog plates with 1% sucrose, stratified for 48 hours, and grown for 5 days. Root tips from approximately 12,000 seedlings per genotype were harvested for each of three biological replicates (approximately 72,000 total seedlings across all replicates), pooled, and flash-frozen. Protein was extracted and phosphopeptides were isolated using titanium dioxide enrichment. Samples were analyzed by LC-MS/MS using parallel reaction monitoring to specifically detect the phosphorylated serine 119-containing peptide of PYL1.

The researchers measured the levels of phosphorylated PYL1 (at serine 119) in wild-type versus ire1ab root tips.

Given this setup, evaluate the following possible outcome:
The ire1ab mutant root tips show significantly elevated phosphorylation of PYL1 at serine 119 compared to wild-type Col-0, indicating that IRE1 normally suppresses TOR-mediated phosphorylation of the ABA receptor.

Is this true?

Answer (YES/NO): YES